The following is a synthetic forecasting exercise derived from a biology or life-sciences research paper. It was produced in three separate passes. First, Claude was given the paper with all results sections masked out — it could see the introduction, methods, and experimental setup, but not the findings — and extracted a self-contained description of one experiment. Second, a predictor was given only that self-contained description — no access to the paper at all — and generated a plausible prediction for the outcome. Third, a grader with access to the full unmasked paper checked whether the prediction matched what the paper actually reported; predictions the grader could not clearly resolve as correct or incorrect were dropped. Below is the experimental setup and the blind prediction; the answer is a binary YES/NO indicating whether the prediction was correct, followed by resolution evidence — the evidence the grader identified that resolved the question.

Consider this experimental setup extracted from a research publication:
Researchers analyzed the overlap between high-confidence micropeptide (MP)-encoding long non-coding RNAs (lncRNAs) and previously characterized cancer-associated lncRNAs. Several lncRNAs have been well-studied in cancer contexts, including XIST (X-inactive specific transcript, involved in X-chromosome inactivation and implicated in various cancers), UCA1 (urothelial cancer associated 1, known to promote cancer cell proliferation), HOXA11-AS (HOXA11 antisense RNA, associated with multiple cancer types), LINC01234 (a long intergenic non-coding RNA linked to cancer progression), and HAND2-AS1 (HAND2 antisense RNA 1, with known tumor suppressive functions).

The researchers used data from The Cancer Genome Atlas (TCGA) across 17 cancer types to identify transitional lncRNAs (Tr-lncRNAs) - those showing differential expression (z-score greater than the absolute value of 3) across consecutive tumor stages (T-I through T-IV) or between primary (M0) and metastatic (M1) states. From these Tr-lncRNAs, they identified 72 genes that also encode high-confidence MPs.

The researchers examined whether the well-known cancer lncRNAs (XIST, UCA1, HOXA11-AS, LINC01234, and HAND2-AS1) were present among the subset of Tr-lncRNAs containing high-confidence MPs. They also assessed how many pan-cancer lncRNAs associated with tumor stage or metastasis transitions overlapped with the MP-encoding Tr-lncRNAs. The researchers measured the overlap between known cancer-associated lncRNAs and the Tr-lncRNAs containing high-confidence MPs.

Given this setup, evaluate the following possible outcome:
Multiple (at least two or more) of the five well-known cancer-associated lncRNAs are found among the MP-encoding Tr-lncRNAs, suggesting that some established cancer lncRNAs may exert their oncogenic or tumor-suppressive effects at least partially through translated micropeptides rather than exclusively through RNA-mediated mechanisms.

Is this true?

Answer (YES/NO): YES